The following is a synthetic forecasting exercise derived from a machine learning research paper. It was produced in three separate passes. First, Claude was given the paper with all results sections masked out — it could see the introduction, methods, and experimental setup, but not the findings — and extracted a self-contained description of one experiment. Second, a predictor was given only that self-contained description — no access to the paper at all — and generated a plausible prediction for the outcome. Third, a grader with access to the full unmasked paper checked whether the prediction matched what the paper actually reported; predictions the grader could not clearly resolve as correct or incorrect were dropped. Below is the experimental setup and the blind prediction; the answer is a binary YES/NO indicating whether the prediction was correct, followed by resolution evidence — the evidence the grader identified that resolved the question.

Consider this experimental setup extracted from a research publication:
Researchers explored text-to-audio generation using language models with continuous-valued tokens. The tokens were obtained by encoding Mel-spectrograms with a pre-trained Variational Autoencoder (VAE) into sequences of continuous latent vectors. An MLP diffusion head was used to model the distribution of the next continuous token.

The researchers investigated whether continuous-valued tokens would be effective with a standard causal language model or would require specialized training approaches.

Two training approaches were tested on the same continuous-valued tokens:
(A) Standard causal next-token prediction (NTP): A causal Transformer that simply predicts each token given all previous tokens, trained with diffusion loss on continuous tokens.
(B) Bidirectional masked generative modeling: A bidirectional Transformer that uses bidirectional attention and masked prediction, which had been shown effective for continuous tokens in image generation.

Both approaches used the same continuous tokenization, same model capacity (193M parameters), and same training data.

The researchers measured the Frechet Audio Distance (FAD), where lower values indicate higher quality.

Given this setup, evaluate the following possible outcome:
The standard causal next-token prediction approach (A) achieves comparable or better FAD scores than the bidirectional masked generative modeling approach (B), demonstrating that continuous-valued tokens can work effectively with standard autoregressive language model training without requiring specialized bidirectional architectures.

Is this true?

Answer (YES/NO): NO